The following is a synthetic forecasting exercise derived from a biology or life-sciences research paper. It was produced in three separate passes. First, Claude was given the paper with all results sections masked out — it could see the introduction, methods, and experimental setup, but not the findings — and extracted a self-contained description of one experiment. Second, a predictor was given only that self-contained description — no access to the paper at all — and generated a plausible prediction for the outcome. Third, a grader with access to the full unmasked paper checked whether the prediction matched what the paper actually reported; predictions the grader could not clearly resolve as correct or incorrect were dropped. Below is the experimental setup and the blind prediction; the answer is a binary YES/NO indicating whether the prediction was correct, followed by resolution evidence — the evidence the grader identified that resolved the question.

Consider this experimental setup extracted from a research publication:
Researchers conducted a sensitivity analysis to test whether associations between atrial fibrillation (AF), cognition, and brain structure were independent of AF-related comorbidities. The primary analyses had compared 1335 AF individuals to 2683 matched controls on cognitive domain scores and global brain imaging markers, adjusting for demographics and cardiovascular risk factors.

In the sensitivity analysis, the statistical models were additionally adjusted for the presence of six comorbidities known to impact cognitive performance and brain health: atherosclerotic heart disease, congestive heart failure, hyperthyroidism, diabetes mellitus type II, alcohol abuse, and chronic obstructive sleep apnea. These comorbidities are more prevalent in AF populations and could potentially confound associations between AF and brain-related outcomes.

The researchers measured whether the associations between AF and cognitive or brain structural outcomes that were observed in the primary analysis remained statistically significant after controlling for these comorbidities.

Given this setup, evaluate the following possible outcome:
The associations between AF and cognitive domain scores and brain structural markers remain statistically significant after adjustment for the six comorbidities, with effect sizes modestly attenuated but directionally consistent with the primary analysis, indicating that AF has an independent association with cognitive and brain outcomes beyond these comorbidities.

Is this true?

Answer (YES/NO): YES